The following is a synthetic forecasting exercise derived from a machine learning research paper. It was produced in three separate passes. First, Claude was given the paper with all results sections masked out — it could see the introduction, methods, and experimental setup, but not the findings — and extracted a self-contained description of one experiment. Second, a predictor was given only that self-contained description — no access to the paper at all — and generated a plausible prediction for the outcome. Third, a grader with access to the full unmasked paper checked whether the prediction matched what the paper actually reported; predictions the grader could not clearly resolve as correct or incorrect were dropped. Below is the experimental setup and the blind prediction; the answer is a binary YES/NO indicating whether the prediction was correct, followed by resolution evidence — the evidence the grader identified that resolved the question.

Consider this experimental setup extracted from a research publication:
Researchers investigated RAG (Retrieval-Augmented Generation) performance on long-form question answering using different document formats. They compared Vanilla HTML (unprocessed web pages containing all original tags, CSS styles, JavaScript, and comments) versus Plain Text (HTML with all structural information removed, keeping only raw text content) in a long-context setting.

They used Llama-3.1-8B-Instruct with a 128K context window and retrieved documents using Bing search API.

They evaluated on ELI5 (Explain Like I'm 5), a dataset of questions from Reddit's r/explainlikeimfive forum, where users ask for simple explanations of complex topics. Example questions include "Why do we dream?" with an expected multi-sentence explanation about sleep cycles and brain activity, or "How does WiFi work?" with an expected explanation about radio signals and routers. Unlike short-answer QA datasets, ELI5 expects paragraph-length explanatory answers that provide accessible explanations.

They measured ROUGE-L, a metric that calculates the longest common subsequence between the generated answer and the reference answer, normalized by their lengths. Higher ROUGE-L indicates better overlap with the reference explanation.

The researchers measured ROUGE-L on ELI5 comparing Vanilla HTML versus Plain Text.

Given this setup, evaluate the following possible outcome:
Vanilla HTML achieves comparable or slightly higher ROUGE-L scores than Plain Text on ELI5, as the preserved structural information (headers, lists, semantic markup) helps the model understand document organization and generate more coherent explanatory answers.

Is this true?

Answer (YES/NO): YES